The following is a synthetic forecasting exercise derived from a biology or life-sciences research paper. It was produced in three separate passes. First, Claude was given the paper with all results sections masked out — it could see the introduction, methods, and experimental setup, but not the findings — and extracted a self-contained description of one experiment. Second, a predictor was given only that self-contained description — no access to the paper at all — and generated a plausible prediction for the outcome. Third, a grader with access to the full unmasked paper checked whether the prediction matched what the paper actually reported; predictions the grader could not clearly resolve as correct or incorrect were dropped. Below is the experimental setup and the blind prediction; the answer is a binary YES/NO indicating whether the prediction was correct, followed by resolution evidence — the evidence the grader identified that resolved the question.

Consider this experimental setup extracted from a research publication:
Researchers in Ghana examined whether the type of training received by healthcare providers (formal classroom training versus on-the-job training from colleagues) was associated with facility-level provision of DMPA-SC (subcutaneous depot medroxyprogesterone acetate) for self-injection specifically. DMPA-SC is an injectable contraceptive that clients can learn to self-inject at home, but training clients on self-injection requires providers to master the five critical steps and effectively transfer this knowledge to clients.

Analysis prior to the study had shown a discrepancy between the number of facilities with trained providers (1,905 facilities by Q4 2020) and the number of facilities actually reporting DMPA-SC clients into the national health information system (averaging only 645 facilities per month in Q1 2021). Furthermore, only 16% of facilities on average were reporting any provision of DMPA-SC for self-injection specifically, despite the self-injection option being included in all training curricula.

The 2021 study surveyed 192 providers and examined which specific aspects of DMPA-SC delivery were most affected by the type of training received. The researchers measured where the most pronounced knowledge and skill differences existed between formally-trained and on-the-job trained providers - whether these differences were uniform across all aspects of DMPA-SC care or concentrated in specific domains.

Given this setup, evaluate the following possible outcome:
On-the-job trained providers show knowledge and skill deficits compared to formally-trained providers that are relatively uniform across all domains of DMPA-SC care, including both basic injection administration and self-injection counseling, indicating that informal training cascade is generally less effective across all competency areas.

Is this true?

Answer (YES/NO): NO